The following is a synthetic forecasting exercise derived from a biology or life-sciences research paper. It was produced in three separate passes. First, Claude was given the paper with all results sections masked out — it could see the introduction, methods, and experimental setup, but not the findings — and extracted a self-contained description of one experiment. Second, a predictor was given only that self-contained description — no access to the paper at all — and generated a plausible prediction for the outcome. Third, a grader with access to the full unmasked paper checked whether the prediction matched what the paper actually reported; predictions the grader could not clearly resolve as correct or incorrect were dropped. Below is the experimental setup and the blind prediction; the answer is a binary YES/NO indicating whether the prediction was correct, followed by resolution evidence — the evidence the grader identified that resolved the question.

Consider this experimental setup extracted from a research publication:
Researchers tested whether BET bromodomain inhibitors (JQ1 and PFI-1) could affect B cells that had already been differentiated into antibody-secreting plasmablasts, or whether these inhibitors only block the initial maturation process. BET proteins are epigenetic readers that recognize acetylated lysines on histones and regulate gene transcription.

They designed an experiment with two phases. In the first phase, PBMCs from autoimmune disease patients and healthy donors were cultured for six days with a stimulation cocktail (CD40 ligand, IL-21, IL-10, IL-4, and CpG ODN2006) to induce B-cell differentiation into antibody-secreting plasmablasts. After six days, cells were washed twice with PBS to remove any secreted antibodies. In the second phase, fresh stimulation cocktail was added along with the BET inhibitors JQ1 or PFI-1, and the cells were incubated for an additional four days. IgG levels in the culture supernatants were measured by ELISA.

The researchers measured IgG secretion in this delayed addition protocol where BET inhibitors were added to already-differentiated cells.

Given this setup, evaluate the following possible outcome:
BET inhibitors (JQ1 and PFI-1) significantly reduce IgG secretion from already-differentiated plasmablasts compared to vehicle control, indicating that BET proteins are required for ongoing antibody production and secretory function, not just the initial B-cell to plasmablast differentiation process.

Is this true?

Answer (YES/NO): YES